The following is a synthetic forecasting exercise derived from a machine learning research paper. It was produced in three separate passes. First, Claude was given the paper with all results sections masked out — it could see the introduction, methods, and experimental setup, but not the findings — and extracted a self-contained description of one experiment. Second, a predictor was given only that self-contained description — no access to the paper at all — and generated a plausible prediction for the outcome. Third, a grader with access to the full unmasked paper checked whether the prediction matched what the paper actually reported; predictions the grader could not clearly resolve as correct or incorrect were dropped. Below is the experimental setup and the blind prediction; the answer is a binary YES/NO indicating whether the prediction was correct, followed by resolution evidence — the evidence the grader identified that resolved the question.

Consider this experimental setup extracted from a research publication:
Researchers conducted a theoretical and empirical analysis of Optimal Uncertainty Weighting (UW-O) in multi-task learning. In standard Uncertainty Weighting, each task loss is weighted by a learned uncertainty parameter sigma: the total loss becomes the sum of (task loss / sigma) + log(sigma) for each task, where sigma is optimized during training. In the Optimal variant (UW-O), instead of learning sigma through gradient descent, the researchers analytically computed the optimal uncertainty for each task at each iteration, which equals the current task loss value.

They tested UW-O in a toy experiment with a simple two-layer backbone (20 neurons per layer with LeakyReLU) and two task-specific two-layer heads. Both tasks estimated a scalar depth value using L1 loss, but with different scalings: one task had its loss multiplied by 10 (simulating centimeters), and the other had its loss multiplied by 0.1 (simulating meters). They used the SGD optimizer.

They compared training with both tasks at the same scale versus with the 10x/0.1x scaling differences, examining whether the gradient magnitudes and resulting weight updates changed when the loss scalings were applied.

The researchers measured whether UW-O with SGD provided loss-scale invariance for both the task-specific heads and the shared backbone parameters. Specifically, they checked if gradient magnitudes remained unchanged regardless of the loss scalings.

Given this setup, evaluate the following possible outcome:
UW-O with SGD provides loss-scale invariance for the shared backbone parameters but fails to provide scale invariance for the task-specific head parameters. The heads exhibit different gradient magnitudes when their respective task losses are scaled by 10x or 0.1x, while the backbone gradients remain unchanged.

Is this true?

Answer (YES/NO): NO